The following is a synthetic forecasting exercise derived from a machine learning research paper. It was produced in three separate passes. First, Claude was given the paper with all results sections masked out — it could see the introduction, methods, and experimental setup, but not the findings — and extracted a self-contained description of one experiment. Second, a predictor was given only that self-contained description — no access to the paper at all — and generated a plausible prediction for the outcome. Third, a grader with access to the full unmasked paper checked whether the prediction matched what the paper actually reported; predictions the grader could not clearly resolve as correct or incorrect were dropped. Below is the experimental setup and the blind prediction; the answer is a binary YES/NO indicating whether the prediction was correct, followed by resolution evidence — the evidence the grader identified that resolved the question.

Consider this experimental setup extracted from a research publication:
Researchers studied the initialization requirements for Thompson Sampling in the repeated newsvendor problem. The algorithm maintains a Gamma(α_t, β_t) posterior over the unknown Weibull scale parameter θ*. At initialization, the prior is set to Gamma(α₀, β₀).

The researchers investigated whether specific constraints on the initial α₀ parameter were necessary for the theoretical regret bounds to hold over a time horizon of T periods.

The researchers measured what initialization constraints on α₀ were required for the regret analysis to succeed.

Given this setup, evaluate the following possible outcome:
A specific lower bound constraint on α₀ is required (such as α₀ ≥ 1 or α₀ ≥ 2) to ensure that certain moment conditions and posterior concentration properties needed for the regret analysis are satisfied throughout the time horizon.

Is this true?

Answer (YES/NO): YES